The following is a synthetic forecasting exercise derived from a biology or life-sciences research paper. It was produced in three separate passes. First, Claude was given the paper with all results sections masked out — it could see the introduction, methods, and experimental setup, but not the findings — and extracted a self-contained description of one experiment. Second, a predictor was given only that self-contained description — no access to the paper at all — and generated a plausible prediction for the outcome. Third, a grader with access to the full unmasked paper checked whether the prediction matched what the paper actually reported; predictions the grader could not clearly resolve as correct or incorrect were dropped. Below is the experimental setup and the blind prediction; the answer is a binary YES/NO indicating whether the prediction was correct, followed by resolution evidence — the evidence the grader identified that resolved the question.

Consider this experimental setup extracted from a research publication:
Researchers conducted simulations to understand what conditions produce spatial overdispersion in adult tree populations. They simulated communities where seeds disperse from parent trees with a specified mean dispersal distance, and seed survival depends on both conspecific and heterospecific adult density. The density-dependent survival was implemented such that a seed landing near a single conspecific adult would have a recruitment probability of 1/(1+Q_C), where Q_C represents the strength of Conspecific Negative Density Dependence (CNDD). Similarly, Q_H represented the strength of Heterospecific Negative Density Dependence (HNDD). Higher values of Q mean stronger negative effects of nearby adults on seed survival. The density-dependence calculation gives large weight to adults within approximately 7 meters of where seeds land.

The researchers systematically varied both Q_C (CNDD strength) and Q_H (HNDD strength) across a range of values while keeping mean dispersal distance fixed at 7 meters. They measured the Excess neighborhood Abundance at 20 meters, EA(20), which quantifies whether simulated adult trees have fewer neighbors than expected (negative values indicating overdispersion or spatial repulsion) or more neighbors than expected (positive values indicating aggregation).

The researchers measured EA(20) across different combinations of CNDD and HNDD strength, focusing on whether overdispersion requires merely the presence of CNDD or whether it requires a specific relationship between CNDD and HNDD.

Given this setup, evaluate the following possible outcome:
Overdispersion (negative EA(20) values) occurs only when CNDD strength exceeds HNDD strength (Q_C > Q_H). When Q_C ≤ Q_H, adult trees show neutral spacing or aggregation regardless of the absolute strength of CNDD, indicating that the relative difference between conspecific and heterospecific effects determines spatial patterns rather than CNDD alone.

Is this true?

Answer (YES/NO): NO